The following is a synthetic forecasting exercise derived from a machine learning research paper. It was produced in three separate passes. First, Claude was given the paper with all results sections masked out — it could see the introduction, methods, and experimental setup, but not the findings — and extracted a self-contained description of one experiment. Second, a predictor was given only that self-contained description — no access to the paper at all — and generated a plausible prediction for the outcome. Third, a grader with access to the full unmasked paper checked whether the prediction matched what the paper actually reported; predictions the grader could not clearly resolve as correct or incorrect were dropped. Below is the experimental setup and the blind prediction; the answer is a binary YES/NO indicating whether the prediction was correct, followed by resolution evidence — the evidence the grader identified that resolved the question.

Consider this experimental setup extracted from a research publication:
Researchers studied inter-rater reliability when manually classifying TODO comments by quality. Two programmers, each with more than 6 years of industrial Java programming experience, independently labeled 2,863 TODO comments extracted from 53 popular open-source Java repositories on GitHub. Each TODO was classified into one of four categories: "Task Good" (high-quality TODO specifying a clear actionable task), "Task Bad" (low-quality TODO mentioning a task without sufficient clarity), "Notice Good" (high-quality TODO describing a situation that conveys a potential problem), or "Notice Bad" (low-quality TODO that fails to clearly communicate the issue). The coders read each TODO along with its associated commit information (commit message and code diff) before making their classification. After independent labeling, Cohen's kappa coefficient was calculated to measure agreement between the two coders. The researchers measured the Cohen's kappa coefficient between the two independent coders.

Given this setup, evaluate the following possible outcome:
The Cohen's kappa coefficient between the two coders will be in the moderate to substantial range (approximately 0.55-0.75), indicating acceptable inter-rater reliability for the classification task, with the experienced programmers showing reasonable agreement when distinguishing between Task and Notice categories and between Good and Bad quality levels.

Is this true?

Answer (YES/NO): NO